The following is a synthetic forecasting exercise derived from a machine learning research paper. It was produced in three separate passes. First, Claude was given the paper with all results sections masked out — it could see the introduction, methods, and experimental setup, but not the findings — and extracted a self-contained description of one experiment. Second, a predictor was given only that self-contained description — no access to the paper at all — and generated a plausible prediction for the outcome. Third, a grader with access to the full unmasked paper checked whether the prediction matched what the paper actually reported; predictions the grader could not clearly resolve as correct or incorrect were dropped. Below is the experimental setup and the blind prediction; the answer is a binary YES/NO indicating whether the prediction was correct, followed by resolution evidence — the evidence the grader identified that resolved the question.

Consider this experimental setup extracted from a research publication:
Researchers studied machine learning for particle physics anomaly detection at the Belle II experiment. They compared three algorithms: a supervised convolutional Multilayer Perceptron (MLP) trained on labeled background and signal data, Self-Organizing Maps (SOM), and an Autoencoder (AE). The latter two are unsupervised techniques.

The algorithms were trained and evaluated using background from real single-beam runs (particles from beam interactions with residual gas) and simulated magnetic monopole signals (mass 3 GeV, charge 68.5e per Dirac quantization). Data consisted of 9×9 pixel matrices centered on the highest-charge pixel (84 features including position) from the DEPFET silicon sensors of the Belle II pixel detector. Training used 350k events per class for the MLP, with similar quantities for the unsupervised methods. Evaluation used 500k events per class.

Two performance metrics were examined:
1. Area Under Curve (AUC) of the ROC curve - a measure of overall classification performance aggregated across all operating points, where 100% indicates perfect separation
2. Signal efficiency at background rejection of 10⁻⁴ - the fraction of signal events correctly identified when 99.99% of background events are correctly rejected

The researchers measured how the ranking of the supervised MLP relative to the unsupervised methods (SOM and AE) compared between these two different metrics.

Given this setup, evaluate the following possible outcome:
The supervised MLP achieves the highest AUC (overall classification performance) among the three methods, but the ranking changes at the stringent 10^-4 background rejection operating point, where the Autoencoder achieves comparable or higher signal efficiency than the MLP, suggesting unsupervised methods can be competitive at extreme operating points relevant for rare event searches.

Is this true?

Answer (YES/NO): YES